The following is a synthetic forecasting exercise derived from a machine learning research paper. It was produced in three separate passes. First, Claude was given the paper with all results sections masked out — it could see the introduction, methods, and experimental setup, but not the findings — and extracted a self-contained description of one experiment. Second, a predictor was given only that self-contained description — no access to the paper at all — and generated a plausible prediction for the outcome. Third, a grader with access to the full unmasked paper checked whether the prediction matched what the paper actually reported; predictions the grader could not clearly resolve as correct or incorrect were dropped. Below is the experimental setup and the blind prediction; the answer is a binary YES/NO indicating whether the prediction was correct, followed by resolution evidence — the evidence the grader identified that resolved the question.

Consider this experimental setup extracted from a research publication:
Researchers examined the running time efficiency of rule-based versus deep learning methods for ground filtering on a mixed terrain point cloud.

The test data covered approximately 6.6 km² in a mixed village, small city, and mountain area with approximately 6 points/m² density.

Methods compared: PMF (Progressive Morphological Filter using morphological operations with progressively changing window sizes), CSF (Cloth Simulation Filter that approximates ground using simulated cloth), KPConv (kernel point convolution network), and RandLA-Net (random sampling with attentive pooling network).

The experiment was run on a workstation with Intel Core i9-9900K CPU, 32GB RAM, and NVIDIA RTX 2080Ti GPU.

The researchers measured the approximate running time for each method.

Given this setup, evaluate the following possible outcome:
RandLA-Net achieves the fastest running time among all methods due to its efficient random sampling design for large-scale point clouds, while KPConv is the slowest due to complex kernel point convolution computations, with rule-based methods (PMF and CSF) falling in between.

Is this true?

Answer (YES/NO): NO